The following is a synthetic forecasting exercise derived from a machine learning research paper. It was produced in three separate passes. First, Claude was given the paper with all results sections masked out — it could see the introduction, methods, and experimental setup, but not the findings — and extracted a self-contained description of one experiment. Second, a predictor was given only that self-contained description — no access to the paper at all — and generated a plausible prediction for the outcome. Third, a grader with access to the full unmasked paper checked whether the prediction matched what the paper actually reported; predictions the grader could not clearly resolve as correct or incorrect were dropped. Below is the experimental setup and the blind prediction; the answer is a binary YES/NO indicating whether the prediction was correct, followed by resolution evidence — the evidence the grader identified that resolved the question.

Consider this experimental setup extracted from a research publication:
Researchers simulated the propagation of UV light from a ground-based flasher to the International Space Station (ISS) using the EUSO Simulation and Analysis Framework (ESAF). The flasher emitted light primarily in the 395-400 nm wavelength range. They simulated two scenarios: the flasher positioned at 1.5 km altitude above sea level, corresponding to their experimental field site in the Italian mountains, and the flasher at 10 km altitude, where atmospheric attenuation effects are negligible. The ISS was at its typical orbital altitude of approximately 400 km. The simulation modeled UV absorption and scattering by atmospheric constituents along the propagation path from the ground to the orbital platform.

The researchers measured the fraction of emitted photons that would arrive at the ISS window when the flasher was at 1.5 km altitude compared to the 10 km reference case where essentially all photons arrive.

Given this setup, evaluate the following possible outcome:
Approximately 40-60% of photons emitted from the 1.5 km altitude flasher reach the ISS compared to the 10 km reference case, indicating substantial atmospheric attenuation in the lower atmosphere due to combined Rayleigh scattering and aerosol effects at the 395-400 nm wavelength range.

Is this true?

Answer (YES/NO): NO